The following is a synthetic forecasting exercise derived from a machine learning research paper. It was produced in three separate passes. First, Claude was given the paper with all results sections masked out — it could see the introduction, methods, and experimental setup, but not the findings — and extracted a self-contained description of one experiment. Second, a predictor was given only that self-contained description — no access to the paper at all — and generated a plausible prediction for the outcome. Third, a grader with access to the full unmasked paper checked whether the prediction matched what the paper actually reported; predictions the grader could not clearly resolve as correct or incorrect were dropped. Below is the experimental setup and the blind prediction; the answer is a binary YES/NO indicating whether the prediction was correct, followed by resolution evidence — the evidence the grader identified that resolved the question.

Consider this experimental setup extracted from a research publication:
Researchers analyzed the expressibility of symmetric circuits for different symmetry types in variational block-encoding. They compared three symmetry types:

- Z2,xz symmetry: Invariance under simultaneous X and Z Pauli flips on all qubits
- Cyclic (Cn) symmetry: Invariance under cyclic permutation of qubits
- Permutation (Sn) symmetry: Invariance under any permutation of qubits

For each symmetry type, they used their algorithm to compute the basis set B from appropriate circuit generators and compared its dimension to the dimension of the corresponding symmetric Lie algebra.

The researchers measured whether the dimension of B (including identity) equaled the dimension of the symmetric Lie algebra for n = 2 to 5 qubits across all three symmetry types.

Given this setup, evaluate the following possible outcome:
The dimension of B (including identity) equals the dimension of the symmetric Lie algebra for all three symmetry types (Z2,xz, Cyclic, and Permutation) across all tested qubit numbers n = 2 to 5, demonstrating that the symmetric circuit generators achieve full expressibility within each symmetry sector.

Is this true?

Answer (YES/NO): NO